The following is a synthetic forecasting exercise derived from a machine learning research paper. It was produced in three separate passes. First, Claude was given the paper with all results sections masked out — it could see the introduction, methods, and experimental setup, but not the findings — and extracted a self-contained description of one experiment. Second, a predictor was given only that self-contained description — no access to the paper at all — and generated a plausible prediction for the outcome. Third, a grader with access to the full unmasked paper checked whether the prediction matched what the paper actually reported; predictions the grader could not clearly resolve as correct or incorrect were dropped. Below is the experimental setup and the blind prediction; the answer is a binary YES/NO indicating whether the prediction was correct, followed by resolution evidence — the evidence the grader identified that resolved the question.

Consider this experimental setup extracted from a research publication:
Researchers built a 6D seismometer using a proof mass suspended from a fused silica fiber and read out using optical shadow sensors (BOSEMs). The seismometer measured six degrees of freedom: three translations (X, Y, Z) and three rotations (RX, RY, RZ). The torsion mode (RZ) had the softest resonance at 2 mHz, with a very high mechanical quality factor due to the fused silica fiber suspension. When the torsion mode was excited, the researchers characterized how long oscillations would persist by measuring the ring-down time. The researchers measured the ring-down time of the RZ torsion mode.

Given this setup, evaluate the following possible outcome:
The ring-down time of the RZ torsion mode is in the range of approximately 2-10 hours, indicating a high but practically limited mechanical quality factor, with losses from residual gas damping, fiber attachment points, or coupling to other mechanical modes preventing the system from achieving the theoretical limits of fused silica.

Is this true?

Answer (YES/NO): NO